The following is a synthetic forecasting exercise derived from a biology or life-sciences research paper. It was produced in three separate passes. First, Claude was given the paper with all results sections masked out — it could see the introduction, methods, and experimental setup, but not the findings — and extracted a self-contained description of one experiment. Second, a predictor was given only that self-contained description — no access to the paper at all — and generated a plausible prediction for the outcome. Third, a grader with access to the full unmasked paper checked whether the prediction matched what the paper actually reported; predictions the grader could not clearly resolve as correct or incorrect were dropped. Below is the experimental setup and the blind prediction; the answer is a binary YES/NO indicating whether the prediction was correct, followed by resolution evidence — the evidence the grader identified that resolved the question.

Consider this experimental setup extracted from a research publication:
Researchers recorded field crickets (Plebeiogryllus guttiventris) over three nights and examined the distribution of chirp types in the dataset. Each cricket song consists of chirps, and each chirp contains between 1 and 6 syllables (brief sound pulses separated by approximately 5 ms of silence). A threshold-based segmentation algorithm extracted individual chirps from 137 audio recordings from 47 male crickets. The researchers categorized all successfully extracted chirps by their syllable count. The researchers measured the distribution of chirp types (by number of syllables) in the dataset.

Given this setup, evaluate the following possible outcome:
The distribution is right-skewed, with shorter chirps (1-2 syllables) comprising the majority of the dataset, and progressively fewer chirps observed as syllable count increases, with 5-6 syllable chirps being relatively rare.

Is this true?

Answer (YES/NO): NO